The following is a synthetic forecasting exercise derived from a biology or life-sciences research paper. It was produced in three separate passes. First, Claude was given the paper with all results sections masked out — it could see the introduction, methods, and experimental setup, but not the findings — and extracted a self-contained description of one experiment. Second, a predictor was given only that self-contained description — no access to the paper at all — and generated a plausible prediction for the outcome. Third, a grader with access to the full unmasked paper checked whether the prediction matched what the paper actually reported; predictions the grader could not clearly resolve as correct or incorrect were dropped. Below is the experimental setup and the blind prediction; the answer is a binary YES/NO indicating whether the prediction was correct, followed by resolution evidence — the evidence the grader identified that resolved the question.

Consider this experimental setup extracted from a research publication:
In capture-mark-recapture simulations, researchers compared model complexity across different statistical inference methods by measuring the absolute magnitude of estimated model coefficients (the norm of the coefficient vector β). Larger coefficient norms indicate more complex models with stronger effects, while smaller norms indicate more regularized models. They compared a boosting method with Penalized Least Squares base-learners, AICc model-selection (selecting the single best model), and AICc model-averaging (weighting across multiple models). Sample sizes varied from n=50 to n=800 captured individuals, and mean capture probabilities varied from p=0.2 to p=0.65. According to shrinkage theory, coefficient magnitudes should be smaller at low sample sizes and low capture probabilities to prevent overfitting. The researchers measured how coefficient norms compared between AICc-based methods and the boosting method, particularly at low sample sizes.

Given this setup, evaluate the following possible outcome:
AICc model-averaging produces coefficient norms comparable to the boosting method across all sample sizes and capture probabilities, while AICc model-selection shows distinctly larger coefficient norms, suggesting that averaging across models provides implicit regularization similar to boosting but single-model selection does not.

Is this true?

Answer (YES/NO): NO